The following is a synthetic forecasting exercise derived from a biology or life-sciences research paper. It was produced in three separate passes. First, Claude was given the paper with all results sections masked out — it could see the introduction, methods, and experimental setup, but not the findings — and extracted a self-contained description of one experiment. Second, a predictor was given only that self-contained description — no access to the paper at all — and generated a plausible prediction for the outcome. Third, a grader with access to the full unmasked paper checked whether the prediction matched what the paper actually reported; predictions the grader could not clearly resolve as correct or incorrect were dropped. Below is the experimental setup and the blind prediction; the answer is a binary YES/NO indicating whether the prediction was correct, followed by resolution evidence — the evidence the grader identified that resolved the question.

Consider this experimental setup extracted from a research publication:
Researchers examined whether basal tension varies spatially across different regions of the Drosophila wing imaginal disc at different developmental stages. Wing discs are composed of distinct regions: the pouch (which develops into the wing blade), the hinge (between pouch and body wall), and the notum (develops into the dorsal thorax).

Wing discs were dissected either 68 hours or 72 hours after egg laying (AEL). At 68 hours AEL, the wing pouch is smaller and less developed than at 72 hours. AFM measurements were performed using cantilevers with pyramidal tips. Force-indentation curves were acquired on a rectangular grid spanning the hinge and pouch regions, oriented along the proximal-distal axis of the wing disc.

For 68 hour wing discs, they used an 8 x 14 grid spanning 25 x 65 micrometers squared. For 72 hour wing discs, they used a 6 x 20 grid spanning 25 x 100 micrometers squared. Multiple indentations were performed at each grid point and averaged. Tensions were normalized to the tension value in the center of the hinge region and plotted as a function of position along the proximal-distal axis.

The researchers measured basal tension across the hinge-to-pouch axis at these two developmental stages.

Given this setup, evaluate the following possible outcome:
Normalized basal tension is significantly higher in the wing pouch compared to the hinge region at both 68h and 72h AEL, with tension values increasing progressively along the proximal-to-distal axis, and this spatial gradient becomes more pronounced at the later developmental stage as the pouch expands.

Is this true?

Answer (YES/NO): NO